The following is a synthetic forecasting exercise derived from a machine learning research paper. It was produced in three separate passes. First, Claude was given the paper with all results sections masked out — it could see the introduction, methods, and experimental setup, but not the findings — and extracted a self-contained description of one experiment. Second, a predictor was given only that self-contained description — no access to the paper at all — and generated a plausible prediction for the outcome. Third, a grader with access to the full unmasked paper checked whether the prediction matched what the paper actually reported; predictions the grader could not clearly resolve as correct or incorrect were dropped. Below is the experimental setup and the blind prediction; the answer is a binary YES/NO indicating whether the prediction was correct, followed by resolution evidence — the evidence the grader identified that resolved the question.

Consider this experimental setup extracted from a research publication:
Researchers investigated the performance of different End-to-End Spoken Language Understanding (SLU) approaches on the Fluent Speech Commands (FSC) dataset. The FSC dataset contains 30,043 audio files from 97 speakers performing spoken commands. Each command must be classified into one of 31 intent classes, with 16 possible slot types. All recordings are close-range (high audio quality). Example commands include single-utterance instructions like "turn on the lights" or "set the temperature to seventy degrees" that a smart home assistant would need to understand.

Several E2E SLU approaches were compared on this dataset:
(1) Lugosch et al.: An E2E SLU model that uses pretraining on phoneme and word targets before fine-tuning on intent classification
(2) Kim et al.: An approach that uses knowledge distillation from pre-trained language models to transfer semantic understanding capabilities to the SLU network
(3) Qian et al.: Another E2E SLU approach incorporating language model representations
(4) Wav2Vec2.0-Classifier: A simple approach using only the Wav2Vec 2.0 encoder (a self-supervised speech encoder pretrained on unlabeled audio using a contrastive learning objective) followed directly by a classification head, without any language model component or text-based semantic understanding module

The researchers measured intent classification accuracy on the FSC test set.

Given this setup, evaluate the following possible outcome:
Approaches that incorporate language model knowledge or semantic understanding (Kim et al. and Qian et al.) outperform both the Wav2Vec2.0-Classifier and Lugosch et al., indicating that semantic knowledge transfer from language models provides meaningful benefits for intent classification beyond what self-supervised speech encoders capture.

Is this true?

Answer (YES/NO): NO